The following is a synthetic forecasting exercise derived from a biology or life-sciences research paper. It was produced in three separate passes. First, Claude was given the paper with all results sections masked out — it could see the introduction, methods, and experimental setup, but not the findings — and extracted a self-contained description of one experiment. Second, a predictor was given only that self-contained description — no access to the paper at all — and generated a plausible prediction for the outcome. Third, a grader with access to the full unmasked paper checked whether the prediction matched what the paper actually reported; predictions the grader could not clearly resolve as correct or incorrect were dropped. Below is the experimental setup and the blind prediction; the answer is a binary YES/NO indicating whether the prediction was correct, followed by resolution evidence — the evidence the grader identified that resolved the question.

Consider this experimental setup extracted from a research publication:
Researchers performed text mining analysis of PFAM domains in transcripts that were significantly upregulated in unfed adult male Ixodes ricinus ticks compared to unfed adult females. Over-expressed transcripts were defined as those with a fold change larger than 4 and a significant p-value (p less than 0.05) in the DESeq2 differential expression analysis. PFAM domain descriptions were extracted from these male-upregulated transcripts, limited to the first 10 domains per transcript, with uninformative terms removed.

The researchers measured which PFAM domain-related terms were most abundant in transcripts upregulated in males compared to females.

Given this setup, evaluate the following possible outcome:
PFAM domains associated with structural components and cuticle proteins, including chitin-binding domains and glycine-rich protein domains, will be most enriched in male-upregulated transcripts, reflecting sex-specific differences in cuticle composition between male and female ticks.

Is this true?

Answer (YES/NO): NO